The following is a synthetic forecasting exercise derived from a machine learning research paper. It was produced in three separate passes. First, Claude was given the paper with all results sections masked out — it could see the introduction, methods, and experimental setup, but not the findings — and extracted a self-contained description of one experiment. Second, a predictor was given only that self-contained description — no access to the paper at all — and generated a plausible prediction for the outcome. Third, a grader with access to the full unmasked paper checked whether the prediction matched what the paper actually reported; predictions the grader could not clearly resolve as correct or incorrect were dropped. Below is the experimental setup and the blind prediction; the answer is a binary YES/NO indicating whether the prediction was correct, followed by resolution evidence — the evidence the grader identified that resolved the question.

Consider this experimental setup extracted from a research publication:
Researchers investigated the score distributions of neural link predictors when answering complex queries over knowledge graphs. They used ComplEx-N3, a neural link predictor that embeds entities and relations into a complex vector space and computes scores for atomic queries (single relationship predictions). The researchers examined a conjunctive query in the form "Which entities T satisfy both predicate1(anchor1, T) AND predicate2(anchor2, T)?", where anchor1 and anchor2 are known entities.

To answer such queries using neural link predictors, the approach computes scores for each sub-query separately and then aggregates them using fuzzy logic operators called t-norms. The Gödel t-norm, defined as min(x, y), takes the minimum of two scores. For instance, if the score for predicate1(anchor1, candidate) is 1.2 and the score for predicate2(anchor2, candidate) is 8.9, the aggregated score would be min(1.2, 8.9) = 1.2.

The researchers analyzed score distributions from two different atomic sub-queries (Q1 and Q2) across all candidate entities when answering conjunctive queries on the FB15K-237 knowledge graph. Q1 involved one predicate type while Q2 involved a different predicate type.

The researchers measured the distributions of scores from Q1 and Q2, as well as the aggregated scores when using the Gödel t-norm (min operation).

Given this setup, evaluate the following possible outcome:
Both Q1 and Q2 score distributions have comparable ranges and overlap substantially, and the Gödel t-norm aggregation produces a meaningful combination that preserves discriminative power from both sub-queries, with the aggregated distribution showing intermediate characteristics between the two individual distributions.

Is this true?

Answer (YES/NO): NO